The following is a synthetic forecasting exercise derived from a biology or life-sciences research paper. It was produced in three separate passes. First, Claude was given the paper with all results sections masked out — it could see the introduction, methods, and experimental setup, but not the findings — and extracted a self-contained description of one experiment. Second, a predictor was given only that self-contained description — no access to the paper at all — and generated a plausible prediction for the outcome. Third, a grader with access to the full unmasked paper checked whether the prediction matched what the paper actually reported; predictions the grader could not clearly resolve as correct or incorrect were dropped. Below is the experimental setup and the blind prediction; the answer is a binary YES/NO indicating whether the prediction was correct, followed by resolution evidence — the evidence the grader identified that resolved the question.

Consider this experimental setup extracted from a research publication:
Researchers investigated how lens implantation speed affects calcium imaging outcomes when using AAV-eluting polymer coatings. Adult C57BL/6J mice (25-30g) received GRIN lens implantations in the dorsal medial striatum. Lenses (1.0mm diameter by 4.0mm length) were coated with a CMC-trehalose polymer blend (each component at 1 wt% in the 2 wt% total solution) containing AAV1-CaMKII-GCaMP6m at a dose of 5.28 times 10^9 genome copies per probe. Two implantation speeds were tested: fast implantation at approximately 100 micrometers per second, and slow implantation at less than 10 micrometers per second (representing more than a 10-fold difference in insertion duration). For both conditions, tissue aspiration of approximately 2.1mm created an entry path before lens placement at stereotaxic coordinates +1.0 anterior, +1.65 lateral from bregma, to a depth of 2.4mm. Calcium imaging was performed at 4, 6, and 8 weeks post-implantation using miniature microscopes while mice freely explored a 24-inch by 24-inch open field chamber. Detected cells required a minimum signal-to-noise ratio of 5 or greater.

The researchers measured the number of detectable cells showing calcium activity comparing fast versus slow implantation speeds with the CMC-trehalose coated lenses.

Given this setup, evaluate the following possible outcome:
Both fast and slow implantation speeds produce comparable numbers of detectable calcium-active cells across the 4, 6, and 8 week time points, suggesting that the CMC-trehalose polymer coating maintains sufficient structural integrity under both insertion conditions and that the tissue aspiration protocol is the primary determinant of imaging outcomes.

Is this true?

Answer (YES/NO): NO